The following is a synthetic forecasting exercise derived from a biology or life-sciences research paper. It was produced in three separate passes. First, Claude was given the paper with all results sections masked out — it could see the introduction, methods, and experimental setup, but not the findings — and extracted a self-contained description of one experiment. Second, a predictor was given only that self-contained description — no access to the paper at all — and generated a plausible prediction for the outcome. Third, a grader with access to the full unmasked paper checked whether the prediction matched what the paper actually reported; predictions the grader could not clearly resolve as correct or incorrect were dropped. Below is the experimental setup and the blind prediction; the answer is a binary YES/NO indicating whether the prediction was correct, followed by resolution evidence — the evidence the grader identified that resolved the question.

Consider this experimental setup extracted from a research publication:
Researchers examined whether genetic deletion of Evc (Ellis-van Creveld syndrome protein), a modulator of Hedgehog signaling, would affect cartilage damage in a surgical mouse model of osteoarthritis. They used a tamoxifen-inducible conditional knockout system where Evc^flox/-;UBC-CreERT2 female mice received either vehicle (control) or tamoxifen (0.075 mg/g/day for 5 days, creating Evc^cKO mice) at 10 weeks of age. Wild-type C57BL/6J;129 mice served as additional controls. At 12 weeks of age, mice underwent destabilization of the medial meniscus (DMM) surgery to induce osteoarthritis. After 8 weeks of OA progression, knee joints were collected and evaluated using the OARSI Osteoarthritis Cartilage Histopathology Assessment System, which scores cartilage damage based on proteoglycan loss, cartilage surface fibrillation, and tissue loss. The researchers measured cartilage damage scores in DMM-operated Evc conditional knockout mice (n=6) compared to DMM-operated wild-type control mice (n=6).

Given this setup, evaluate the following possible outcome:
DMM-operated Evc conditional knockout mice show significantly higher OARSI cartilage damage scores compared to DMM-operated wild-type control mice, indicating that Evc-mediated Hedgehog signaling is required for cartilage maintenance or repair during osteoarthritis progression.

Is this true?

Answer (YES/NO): NO